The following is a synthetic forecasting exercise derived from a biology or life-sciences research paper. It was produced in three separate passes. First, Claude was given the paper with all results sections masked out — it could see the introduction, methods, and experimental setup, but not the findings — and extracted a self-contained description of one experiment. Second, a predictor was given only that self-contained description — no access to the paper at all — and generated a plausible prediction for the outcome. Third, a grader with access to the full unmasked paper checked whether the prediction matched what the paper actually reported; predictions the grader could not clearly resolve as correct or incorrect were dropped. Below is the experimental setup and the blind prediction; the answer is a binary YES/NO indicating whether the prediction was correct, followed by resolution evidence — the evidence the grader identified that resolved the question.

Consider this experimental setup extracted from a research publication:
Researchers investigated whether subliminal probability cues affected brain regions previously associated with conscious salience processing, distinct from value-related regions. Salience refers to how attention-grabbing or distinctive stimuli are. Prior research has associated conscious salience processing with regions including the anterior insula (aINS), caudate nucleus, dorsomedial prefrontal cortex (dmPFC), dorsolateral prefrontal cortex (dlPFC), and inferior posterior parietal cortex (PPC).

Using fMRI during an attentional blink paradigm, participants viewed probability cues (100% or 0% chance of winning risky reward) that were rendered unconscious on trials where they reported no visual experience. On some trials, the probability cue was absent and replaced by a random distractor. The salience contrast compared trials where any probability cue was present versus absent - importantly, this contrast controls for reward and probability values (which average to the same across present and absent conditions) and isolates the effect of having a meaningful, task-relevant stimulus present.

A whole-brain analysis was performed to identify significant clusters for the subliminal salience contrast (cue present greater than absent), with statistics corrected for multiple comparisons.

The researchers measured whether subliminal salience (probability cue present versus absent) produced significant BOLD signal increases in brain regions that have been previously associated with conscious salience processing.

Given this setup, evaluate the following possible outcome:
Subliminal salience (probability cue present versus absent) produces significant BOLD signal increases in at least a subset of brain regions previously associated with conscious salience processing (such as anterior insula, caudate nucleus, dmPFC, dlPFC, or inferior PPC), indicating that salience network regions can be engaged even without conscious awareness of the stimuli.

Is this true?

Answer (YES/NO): YES